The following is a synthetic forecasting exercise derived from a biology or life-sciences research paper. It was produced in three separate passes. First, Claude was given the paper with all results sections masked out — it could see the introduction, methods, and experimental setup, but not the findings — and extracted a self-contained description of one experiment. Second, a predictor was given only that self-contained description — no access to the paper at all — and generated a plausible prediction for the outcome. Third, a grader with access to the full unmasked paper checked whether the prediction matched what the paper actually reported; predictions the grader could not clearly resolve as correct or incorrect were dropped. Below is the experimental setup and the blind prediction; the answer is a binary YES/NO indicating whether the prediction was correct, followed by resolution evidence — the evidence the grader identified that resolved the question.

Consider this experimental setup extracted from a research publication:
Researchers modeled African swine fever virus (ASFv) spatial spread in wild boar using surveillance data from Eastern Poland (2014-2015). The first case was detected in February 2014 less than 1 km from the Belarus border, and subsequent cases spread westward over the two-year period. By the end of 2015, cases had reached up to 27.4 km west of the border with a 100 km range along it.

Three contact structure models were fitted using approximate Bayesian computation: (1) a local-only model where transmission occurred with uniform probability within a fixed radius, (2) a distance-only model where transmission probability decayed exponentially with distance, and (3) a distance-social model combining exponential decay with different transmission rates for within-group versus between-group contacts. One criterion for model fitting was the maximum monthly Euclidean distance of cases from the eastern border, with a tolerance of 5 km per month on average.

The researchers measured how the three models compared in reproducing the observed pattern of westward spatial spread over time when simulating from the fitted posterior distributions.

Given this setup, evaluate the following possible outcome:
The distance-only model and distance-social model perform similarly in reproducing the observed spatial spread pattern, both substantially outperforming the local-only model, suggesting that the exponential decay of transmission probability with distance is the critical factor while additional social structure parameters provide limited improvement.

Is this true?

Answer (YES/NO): NO